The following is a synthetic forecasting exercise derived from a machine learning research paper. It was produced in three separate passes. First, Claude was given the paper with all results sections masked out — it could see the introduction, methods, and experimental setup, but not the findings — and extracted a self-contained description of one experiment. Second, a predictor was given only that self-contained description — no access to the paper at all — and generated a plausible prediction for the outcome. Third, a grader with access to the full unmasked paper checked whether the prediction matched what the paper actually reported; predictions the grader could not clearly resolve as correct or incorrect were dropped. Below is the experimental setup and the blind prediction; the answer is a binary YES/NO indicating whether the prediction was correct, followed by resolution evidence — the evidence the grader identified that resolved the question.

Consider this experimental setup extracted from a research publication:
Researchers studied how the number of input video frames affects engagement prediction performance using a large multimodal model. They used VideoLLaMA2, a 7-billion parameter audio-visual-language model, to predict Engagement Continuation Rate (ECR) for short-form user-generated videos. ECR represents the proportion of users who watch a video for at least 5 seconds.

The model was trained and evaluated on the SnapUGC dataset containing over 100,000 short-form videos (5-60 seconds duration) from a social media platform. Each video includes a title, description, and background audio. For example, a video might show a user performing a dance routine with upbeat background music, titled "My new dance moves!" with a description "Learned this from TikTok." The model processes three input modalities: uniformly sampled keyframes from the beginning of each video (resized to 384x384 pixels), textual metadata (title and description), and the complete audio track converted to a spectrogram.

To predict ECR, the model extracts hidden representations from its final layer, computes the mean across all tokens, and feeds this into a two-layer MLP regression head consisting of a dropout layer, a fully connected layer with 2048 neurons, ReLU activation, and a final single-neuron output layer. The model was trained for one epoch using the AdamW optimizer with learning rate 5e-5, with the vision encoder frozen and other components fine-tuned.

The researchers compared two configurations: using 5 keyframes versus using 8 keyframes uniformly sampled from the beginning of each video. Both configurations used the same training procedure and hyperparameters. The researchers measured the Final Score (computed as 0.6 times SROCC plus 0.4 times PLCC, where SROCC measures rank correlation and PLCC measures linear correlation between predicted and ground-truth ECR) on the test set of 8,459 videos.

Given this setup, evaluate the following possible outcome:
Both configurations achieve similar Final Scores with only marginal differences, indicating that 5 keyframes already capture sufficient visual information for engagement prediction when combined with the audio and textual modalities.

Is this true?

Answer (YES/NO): NO